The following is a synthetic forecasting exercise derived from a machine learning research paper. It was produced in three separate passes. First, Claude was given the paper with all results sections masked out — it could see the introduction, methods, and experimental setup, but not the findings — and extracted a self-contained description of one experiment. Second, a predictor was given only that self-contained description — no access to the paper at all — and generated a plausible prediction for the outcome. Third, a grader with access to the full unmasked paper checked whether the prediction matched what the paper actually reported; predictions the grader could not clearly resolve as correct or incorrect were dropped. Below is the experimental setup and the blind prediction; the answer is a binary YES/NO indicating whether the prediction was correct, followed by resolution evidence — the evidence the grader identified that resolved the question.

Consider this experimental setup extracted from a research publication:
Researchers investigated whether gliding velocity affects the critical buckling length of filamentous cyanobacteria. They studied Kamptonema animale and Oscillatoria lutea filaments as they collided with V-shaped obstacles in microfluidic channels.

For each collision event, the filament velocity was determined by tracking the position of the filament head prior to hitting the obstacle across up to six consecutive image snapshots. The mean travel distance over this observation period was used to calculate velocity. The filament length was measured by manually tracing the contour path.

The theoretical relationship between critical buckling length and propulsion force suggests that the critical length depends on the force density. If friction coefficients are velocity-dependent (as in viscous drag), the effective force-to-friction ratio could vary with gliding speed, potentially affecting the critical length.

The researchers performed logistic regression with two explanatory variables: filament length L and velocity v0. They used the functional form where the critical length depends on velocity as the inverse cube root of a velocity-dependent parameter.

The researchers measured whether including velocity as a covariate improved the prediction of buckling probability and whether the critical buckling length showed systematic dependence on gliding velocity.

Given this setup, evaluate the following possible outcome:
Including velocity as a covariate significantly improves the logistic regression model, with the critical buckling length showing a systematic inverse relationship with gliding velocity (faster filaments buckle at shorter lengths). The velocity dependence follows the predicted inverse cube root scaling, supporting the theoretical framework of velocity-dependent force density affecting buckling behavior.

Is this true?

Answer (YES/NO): NO